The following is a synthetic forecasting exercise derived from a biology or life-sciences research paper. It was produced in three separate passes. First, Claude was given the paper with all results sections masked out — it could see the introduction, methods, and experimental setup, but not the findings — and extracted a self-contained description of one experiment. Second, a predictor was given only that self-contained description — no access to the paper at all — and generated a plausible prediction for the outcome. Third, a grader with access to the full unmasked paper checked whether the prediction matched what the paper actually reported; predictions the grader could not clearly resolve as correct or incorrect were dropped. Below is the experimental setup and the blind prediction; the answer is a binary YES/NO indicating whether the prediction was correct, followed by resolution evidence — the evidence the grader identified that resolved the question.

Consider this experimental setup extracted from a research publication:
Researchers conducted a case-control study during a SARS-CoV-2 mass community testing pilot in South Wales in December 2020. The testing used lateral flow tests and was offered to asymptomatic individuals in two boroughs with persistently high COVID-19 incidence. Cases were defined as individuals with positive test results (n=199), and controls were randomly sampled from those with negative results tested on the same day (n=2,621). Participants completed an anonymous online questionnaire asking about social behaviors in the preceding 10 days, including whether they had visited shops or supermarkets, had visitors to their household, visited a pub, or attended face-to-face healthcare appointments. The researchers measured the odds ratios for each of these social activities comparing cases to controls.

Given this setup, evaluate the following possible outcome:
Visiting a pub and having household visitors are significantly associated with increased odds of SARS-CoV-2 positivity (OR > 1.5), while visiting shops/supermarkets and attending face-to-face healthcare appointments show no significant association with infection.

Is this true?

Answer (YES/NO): NO